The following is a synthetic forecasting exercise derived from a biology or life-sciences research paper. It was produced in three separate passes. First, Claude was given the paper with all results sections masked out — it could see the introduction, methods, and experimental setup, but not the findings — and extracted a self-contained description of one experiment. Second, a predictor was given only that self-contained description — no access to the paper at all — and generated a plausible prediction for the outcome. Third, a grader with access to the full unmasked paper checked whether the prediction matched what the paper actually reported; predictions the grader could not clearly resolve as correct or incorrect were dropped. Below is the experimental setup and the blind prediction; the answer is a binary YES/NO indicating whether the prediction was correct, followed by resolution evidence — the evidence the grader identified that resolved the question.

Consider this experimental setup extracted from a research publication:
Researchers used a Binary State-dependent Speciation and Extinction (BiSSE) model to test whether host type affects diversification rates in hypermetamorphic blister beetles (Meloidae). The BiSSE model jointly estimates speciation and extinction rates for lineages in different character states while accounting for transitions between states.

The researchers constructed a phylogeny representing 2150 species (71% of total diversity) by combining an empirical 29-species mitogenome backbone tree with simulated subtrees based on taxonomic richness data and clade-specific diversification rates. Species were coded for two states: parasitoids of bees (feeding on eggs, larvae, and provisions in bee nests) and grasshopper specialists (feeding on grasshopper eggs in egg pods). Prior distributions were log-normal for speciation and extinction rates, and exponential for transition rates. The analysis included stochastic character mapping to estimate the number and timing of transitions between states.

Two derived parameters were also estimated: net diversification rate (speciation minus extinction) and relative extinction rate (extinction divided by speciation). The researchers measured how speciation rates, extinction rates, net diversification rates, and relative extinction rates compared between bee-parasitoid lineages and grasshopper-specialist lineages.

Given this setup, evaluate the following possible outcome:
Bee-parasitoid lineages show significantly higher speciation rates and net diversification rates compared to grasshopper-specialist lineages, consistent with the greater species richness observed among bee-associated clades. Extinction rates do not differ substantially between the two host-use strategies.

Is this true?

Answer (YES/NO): NO